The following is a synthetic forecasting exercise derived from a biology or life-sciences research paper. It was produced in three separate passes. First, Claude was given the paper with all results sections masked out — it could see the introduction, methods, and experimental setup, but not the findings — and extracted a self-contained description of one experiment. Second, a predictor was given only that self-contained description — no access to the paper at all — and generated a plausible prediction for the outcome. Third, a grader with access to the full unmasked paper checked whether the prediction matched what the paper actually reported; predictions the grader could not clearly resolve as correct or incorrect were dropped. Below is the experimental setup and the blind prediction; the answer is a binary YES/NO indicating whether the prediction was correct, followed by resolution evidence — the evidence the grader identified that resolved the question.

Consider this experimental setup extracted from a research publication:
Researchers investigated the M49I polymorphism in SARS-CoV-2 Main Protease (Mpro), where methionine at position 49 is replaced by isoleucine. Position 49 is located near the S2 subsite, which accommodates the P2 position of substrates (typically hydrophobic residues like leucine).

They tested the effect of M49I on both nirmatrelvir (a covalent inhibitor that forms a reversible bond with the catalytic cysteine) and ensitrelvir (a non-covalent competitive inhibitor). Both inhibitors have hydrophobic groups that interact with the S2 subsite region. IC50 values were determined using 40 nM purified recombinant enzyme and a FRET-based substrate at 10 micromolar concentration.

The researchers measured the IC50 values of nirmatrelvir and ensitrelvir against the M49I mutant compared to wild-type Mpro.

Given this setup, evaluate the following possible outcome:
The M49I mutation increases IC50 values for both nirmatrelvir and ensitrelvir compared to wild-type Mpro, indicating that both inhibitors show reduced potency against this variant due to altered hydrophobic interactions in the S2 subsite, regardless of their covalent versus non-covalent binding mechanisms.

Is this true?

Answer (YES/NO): NO